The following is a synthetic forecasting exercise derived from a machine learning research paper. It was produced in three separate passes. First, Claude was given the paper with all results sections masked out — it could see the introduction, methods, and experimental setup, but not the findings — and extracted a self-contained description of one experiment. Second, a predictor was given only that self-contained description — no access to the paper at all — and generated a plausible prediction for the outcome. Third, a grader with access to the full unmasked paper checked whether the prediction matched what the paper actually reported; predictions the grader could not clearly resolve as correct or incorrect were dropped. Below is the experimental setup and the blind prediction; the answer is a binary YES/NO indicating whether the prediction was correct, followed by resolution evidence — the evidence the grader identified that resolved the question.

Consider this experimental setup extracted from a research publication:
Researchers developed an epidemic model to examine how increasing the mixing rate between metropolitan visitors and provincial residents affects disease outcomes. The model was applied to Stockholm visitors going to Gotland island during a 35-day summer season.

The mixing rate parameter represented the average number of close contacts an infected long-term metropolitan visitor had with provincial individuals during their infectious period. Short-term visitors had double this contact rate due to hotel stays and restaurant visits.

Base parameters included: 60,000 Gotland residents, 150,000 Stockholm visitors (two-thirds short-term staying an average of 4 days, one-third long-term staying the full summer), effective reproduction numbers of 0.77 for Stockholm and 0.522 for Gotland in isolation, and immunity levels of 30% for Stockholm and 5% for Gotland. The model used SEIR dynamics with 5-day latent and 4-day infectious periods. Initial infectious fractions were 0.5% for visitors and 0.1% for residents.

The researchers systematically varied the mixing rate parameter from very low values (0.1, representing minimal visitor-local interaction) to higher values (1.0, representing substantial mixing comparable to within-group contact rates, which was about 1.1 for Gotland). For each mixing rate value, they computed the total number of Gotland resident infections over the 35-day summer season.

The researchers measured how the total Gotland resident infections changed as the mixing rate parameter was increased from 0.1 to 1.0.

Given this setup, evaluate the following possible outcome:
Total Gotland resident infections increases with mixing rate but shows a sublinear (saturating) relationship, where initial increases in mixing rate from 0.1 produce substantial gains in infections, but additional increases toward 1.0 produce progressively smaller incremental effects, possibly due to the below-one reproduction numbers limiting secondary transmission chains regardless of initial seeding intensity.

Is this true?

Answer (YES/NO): NO